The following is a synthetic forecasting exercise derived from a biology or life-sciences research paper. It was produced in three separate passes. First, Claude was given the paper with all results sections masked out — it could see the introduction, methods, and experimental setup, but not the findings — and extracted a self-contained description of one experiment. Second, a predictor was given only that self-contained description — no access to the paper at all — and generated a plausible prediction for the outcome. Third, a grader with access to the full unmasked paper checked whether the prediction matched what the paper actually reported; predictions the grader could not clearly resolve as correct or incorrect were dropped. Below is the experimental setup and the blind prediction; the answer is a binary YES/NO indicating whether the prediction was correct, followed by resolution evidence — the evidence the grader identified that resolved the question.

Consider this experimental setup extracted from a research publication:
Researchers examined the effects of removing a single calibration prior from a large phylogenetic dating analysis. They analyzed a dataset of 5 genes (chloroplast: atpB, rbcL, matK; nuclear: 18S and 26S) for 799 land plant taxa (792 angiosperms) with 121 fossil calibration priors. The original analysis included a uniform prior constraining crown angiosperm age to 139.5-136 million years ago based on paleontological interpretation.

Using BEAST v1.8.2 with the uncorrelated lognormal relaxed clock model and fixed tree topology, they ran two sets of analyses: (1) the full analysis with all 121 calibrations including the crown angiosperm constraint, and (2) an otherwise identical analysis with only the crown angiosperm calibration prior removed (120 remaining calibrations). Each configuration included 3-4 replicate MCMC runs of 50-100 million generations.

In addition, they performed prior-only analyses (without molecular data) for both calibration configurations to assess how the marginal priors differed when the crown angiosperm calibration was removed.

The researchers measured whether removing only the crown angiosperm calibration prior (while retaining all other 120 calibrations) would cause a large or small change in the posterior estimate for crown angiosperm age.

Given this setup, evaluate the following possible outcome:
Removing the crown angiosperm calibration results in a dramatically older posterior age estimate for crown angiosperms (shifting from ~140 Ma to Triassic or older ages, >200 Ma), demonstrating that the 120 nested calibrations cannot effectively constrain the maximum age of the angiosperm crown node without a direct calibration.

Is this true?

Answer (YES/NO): YES